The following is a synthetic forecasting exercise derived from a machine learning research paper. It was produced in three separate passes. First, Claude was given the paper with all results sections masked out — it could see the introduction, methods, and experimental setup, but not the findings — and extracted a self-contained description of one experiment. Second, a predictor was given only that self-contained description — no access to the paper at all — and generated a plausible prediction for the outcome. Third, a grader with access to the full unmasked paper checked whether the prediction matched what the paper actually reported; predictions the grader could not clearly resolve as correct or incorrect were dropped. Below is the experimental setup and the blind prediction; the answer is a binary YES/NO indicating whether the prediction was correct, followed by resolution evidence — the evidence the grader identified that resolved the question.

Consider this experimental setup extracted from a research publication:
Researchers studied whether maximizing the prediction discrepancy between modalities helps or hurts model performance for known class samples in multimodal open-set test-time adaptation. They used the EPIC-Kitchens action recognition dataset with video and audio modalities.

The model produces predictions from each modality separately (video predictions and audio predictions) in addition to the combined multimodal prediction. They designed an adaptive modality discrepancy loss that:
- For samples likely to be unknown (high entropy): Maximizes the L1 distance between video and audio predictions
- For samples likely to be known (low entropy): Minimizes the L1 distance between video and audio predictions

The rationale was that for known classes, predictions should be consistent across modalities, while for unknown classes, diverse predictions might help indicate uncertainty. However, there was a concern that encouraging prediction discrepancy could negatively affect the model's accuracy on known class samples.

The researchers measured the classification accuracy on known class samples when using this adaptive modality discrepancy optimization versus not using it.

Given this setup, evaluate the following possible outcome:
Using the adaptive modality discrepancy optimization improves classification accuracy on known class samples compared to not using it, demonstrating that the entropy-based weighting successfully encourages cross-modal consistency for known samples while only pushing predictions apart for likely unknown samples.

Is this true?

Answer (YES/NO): NO